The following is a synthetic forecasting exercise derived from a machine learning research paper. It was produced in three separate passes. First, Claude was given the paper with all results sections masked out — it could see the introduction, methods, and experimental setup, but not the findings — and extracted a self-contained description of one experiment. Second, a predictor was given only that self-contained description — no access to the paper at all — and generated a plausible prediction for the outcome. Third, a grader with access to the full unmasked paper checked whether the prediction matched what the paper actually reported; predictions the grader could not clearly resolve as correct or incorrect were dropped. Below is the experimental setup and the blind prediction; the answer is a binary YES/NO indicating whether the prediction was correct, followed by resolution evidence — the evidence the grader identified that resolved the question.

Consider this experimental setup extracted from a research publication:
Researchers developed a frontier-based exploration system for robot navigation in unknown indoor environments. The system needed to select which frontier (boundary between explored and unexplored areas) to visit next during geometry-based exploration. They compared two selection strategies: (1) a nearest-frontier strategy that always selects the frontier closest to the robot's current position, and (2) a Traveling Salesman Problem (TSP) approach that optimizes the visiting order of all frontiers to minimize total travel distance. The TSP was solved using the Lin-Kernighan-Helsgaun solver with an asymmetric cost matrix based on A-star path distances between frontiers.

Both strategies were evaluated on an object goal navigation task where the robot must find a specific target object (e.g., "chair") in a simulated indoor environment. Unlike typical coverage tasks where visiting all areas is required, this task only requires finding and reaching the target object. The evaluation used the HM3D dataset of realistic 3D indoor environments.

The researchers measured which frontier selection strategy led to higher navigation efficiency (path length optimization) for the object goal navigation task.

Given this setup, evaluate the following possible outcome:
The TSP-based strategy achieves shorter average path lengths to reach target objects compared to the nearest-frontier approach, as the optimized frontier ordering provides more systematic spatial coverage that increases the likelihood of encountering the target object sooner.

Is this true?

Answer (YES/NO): NO